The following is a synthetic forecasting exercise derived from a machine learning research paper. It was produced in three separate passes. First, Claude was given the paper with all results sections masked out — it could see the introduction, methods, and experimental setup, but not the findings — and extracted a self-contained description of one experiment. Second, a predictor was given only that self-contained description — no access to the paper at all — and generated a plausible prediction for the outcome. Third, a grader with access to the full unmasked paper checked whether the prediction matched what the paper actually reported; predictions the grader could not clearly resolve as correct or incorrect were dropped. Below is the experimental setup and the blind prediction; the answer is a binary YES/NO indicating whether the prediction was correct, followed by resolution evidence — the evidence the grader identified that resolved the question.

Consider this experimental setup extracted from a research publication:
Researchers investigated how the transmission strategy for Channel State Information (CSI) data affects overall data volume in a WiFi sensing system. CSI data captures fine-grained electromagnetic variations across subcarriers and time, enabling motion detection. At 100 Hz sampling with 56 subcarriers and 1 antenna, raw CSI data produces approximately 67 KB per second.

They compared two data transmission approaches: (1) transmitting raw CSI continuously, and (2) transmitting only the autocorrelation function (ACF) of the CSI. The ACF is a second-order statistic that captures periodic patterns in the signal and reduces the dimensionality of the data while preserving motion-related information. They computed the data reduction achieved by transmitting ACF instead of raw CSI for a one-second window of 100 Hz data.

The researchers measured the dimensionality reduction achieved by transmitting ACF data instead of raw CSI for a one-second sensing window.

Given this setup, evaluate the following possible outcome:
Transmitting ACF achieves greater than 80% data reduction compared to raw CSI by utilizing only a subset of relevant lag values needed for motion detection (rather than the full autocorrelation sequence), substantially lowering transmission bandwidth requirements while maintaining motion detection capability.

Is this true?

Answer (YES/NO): NO